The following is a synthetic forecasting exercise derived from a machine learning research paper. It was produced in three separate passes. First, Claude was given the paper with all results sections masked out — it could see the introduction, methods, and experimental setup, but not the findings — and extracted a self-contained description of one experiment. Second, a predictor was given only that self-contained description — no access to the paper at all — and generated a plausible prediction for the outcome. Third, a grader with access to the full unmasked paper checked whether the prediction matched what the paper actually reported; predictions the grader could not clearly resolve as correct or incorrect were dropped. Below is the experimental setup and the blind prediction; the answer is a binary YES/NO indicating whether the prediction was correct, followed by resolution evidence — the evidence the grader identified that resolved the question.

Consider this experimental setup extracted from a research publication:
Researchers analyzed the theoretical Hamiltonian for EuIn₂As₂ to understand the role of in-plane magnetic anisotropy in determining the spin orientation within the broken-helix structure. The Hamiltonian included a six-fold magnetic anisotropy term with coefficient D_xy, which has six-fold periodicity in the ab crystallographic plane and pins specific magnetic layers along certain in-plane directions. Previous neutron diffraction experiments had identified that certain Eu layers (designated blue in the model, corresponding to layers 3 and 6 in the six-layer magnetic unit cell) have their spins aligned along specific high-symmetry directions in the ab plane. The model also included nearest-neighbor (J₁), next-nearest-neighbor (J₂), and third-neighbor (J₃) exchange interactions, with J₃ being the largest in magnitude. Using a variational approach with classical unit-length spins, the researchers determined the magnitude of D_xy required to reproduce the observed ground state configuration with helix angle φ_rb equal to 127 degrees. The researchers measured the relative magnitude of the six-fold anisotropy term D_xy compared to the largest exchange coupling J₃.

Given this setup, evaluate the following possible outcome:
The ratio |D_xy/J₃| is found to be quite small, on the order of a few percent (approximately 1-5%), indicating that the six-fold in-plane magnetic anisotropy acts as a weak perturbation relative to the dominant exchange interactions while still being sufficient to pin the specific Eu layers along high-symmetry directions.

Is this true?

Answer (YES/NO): YES